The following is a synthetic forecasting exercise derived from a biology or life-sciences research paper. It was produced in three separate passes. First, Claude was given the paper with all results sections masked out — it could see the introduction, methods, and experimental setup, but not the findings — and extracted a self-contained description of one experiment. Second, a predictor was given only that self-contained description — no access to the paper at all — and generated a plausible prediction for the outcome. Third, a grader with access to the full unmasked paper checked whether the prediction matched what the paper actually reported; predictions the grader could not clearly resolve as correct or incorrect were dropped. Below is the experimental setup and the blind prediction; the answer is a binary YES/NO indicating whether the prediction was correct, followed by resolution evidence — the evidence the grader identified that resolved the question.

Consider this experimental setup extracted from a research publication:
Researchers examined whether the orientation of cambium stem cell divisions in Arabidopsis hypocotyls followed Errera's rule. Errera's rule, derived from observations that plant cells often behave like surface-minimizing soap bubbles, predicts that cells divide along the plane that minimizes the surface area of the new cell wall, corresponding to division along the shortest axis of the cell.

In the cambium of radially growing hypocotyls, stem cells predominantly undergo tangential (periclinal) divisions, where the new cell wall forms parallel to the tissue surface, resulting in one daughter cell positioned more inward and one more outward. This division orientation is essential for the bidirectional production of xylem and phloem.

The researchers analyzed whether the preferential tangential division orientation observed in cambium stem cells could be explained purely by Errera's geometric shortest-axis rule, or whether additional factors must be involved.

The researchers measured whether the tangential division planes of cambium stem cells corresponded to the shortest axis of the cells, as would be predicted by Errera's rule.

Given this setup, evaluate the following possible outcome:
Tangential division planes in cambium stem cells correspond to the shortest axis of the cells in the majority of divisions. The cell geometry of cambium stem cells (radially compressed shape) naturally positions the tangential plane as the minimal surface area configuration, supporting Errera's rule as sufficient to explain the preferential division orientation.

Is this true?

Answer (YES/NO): NO